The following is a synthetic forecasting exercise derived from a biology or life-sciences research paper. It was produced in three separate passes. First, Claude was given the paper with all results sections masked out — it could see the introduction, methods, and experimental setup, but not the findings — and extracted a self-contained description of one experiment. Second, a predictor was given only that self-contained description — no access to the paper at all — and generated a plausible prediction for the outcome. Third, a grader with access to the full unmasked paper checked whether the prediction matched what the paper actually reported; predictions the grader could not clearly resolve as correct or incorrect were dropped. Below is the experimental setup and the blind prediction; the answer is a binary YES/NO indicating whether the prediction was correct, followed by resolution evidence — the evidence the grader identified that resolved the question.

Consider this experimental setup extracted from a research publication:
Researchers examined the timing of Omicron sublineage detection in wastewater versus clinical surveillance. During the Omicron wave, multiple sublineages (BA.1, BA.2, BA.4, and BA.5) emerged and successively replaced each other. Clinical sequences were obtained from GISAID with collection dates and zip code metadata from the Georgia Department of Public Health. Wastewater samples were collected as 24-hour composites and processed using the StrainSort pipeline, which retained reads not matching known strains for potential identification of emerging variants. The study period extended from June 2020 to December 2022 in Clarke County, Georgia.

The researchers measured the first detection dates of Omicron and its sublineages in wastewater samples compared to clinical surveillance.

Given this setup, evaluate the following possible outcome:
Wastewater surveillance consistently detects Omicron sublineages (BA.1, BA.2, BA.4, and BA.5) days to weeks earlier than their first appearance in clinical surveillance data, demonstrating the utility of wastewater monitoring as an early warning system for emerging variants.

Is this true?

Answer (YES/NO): NO